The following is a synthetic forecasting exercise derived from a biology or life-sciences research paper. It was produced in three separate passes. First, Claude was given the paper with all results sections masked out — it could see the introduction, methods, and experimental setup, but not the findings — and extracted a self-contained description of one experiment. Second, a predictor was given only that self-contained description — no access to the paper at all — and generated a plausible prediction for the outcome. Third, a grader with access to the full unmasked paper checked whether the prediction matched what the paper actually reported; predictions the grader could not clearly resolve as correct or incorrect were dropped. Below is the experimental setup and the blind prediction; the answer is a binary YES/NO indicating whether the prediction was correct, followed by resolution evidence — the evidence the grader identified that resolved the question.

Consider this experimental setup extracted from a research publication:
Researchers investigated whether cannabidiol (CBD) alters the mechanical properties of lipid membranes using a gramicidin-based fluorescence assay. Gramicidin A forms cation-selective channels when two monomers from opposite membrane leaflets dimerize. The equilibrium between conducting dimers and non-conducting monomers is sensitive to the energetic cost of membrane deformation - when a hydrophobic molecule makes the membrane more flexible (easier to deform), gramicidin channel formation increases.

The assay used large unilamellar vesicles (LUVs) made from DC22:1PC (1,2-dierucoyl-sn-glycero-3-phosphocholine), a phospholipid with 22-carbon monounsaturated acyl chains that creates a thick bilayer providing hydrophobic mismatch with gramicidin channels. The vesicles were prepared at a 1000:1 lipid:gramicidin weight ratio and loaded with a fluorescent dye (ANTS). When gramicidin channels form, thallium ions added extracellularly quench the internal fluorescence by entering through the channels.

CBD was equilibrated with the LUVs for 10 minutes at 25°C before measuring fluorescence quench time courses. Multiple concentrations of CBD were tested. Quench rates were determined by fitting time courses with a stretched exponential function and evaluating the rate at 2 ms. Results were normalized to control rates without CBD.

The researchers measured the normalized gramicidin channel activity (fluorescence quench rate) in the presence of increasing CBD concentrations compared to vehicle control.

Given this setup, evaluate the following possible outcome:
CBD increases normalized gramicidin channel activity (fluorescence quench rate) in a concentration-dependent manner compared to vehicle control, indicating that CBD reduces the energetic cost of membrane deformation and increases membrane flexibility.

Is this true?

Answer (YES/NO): NO